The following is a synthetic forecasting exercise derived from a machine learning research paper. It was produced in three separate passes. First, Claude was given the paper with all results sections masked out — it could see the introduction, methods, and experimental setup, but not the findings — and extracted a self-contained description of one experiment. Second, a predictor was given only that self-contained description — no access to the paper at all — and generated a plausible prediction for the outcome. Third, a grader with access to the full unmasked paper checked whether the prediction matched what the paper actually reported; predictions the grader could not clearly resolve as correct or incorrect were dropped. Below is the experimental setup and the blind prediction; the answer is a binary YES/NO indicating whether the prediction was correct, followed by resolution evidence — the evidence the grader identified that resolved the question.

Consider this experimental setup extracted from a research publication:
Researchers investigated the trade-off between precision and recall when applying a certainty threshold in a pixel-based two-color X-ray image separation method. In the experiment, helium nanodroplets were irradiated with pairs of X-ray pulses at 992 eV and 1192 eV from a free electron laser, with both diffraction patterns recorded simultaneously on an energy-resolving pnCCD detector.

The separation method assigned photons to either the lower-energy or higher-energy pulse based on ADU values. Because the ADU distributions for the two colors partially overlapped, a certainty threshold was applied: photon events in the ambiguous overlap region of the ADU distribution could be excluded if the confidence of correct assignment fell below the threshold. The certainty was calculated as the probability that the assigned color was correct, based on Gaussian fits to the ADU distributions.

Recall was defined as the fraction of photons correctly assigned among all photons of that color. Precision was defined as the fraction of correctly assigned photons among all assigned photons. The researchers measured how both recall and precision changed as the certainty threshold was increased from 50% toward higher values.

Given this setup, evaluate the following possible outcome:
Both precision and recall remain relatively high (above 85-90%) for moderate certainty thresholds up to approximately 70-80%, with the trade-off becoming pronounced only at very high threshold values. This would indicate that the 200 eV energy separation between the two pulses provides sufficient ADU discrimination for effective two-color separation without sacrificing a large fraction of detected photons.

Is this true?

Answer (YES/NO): NO